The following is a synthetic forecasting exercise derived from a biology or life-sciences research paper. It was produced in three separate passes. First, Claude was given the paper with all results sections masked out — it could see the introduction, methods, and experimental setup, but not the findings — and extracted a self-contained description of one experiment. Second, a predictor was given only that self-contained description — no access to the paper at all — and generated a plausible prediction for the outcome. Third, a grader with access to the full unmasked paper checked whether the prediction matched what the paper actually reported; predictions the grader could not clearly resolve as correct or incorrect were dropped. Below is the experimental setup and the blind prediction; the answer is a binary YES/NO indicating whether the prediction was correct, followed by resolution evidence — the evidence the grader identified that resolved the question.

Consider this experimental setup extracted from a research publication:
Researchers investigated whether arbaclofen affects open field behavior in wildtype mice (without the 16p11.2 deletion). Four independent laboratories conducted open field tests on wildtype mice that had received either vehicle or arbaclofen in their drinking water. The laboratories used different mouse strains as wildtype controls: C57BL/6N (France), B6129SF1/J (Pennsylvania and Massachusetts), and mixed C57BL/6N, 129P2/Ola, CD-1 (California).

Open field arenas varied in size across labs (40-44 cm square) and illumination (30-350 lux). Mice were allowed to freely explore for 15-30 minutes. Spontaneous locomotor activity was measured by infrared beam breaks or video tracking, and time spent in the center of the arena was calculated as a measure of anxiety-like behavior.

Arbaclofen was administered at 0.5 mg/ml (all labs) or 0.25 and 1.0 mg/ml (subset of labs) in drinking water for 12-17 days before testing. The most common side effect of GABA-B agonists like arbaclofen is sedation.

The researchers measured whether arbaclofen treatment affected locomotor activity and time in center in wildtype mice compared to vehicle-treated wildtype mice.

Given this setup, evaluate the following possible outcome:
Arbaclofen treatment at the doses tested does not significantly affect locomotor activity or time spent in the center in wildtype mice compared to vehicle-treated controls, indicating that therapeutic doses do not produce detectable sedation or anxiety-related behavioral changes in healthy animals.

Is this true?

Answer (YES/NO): NO